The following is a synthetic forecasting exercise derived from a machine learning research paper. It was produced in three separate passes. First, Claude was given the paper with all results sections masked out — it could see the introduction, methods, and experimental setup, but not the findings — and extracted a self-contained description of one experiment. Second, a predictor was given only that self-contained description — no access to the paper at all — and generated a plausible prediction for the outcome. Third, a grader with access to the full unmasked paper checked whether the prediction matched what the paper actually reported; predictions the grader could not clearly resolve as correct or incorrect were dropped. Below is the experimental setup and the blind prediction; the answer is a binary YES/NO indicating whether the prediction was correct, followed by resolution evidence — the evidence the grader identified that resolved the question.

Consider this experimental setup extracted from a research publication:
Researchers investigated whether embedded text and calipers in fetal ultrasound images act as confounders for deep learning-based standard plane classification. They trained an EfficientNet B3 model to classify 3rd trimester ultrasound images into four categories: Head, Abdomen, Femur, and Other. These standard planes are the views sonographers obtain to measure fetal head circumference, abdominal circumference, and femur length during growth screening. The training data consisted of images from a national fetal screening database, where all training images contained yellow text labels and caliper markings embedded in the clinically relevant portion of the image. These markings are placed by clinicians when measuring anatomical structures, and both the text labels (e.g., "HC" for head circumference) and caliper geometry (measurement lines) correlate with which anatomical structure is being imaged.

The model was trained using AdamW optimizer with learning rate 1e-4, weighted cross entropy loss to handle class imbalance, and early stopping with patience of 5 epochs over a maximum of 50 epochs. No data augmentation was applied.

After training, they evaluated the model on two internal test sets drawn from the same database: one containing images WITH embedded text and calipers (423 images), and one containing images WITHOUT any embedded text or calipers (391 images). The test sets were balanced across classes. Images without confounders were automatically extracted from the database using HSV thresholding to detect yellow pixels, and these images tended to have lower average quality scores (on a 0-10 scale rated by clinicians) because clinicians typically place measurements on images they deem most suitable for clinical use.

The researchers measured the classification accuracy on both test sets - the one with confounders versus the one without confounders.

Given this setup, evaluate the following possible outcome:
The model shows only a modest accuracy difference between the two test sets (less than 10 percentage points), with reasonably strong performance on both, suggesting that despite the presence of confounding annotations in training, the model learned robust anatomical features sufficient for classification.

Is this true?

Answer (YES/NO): NO